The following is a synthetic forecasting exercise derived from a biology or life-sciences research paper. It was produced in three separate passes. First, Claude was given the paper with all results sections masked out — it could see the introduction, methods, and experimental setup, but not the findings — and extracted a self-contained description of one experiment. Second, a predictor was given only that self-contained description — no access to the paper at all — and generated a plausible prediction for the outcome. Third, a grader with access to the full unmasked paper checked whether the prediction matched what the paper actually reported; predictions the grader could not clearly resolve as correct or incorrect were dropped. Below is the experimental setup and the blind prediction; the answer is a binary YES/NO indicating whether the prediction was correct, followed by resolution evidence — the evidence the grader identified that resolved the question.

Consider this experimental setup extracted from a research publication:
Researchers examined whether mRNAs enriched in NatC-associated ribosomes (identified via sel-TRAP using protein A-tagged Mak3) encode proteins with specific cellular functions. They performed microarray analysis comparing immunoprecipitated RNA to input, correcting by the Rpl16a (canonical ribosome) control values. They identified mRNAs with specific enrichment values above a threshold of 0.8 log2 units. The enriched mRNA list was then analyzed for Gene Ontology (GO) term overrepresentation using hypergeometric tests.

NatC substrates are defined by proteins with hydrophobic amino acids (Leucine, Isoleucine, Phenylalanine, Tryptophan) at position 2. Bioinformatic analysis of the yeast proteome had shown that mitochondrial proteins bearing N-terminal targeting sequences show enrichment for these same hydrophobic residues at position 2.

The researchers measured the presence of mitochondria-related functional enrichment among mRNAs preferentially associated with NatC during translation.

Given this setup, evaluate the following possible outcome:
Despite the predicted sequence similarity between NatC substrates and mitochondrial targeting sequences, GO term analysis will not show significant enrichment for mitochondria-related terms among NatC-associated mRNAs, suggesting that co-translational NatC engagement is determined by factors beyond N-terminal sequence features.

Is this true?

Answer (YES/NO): NO